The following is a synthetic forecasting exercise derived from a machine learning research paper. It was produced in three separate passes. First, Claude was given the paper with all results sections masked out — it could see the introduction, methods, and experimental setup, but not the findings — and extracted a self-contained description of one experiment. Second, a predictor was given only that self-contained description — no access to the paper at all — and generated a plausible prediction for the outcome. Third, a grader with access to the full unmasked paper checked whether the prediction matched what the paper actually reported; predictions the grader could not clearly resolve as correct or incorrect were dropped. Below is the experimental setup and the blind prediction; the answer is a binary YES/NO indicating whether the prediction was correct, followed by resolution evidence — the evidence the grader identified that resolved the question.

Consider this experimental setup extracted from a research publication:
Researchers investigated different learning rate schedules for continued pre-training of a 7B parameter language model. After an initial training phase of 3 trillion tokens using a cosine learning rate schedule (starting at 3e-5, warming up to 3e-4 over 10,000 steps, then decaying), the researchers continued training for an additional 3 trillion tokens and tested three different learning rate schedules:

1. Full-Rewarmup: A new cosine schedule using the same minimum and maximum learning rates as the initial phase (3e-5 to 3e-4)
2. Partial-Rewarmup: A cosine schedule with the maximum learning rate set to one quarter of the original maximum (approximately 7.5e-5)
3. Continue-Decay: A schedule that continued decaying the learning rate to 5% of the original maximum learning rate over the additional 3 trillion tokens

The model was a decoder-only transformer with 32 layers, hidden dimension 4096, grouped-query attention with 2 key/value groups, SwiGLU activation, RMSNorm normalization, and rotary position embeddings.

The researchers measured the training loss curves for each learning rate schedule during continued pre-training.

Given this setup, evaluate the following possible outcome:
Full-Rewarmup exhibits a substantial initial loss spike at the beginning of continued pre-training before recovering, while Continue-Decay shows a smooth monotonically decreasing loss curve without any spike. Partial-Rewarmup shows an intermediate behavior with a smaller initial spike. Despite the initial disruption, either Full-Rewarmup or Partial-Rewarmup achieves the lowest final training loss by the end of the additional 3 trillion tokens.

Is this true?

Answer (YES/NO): NO